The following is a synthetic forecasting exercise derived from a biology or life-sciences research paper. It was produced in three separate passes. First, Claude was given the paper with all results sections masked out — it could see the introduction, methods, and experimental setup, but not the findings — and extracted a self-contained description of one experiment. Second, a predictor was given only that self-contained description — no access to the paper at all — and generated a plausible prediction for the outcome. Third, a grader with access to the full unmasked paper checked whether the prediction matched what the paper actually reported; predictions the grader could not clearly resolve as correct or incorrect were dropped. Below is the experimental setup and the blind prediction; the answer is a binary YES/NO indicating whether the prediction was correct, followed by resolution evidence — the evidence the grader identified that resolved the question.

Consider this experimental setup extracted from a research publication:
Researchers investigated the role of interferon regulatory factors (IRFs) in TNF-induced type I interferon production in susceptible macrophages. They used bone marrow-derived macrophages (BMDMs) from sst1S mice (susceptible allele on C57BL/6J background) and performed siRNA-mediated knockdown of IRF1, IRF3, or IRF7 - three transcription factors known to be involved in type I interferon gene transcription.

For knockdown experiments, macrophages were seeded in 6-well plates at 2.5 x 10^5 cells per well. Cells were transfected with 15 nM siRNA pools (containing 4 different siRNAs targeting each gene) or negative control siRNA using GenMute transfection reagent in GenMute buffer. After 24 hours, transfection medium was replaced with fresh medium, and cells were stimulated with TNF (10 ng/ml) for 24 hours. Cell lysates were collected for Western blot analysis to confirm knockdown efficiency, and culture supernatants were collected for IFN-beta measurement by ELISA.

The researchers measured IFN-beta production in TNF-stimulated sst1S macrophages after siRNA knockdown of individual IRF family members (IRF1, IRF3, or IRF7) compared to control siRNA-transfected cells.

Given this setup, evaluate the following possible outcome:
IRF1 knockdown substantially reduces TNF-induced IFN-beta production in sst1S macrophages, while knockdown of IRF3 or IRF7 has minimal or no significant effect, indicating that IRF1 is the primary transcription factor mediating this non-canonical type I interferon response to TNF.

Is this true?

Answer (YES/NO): NO